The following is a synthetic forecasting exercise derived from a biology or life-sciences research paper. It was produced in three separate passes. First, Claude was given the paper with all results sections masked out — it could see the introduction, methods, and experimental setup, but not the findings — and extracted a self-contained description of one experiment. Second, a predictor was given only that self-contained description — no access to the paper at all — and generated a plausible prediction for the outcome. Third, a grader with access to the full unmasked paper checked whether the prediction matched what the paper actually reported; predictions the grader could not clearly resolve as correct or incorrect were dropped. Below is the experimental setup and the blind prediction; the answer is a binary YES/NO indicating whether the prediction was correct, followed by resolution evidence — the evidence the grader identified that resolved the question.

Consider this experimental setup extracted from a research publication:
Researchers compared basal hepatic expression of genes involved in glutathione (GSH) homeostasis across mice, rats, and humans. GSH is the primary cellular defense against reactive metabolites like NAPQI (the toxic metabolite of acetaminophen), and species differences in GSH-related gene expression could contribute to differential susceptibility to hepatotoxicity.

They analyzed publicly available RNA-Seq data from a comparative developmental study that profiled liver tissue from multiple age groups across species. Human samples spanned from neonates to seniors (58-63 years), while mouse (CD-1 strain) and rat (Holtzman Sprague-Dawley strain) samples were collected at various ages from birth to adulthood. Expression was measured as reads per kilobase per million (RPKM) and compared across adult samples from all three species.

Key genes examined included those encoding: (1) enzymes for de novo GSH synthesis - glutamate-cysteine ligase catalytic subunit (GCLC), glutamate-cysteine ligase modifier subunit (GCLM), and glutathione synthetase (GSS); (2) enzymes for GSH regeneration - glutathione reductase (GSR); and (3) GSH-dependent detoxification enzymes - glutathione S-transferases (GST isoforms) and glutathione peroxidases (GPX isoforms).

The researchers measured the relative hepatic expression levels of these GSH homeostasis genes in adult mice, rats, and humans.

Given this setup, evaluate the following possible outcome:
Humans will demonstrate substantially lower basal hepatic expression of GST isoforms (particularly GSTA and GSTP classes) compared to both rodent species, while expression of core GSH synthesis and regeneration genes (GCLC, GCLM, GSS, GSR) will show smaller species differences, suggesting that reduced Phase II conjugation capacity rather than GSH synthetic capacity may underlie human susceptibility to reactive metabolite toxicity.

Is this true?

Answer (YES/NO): NO